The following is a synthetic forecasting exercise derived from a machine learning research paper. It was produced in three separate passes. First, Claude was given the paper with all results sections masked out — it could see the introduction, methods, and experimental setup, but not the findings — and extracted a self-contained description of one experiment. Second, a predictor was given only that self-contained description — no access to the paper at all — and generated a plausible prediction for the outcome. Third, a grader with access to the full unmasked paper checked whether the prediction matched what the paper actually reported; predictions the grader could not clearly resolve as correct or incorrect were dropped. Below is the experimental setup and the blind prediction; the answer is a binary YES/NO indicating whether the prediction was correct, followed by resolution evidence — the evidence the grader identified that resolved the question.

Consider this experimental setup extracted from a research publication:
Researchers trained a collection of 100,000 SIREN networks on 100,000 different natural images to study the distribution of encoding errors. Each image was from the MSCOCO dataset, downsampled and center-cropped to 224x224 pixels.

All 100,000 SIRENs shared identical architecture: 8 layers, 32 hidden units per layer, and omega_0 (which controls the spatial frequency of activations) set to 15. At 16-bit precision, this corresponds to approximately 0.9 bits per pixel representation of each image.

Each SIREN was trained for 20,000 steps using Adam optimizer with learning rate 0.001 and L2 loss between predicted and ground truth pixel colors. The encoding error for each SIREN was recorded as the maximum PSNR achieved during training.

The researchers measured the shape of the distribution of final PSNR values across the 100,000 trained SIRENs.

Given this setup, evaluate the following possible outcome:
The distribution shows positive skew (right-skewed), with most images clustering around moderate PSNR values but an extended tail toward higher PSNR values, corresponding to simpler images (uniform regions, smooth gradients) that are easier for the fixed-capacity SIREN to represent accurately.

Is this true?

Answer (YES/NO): YES